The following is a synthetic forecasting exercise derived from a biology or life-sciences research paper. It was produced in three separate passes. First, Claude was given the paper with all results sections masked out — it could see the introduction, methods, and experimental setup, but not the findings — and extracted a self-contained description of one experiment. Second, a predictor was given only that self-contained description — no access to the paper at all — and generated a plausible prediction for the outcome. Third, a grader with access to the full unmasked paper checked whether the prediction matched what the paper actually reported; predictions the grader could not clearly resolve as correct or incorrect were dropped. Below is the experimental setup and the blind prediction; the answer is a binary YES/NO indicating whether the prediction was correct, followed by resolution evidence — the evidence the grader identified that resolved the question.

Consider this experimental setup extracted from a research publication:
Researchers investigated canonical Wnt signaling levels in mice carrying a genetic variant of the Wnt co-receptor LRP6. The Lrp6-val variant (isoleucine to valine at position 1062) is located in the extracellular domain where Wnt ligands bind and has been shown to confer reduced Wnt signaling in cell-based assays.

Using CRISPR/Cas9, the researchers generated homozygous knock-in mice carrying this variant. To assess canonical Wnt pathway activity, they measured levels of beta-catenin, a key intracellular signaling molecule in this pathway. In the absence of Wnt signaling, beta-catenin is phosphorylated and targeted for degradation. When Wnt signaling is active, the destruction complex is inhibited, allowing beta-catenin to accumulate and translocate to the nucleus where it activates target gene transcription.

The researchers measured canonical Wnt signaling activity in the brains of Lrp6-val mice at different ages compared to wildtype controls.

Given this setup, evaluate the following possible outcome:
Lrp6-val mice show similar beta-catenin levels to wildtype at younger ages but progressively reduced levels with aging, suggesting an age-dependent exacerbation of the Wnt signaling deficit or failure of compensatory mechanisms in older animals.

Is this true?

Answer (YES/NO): YES